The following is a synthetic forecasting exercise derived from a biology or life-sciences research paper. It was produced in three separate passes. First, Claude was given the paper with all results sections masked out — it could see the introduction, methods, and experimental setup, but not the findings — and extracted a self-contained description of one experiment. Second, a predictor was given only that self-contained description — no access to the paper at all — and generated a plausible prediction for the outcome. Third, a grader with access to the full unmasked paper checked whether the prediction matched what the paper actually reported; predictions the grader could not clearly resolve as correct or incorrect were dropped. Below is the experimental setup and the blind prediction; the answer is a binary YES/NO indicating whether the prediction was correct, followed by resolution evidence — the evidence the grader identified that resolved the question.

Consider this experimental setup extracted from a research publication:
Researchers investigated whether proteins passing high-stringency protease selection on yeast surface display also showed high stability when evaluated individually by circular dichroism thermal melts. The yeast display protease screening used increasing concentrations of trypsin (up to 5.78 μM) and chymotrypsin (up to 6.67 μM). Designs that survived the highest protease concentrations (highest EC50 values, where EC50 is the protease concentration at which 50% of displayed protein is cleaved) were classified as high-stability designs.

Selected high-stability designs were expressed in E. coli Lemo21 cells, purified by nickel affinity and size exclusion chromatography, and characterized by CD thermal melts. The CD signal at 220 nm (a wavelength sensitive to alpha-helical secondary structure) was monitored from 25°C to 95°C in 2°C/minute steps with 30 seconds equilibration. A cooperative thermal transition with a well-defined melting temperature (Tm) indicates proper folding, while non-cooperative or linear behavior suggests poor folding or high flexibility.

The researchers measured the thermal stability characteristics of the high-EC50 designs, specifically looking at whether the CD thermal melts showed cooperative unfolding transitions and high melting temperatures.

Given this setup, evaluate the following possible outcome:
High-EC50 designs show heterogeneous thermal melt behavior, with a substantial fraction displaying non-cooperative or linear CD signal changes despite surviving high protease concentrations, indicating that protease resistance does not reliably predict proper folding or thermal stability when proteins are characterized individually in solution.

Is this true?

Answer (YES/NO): NO